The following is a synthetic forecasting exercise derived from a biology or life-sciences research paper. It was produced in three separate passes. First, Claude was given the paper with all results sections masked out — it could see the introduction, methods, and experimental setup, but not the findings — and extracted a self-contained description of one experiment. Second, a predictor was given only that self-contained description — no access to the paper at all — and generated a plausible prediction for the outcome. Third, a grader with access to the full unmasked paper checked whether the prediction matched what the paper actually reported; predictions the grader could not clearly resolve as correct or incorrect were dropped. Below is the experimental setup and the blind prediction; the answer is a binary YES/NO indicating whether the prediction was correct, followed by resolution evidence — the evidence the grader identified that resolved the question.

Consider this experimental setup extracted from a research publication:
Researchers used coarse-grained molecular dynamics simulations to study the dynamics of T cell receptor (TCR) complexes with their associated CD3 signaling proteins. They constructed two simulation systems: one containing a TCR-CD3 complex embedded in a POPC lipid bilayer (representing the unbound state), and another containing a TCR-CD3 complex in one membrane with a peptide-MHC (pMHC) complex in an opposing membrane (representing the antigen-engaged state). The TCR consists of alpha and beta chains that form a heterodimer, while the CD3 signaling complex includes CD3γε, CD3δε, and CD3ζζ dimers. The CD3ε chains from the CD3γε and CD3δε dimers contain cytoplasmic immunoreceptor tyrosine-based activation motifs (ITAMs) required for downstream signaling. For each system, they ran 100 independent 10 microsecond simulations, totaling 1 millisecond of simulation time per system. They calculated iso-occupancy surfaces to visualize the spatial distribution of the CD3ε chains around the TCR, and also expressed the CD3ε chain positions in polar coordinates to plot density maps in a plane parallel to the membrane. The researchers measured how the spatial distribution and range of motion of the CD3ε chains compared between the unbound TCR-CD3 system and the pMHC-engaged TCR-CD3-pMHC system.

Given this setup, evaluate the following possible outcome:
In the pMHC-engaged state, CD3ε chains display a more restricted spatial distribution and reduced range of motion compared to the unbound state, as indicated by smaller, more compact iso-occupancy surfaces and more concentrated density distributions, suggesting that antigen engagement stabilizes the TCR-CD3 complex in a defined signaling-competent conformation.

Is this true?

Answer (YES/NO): NO